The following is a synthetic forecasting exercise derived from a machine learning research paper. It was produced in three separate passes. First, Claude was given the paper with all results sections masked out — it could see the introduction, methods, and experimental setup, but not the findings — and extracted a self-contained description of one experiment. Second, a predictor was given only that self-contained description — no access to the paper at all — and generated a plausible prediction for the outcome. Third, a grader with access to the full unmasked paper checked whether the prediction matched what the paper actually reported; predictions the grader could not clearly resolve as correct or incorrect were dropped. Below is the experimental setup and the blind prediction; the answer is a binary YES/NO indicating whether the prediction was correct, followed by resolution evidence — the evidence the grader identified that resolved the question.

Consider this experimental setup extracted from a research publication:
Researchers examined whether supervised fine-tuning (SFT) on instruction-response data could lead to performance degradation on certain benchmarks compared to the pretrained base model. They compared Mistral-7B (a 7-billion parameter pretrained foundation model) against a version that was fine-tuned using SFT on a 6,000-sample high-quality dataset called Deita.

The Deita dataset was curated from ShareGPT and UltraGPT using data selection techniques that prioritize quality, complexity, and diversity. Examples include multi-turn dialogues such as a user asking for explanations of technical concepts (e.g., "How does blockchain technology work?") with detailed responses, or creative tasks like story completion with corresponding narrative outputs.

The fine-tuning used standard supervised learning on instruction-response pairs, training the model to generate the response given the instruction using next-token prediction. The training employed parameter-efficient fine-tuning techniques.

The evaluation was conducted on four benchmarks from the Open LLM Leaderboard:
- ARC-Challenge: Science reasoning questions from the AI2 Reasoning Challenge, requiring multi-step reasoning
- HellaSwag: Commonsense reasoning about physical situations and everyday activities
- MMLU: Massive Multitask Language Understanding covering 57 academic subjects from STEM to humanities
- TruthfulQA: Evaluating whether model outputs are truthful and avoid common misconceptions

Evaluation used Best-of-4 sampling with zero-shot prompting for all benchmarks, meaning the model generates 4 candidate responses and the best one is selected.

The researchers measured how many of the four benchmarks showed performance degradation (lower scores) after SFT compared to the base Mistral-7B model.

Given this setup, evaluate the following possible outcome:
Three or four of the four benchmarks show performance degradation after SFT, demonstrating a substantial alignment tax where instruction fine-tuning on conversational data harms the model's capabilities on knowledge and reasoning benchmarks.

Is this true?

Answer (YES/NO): YES